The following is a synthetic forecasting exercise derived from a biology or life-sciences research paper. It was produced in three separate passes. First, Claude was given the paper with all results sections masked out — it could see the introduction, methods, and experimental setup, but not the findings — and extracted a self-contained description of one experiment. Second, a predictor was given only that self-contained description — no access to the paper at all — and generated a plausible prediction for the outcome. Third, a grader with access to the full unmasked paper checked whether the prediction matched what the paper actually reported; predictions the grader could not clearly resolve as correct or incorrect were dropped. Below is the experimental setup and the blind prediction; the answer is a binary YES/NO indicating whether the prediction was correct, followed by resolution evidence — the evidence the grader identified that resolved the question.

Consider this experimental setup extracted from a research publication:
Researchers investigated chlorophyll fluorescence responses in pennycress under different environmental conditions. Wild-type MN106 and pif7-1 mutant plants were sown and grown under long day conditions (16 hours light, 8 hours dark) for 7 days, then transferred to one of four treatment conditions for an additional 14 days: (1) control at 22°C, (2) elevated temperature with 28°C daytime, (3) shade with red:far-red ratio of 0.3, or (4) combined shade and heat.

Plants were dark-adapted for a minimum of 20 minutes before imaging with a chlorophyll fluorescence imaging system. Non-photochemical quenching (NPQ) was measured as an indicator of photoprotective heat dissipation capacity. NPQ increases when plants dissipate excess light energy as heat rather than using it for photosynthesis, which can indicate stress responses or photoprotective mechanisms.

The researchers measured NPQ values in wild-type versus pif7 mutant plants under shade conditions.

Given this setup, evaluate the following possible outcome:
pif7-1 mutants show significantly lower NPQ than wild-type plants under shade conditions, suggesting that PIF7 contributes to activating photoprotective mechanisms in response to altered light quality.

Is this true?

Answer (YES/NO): NO